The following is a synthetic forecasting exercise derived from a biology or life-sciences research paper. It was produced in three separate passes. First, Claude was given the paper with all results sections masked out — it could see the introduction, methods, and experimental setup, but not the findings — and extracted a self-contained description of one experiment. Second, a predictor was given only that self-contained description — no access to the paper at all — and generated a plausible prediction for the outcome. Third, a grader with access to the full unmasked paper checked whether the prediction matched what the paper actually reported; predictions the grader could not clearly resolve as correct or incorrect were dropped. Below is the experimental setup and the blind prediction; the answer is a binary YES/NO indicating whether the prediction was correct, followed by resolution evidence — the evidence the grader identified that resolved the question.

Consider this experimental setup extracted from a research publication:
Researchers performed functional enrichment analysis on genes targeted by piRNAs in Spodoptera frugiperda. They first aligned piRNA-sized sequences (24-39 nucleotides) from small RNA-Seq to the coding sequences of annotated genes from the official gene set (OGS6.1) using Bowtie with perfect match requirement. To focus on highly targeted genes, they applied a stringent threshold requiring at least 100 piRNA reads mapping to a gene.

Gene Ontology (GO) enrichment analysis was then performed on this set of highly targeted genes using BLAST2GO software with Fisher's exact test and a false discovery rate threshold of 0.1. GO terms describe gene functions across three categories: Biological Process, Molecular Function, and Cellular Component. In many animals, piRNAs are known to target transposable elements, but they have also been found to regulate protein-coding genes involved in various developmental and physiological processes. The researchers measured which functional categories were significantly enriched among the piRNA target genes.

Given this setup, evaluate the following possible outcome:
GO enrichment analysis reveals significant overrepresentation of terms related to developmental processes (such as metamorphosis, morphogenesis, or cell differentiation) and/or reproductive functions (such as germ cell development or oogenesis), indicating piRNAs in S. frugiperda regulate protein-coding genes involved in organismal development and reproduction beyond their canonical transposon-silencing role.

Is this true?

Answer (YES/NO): NO